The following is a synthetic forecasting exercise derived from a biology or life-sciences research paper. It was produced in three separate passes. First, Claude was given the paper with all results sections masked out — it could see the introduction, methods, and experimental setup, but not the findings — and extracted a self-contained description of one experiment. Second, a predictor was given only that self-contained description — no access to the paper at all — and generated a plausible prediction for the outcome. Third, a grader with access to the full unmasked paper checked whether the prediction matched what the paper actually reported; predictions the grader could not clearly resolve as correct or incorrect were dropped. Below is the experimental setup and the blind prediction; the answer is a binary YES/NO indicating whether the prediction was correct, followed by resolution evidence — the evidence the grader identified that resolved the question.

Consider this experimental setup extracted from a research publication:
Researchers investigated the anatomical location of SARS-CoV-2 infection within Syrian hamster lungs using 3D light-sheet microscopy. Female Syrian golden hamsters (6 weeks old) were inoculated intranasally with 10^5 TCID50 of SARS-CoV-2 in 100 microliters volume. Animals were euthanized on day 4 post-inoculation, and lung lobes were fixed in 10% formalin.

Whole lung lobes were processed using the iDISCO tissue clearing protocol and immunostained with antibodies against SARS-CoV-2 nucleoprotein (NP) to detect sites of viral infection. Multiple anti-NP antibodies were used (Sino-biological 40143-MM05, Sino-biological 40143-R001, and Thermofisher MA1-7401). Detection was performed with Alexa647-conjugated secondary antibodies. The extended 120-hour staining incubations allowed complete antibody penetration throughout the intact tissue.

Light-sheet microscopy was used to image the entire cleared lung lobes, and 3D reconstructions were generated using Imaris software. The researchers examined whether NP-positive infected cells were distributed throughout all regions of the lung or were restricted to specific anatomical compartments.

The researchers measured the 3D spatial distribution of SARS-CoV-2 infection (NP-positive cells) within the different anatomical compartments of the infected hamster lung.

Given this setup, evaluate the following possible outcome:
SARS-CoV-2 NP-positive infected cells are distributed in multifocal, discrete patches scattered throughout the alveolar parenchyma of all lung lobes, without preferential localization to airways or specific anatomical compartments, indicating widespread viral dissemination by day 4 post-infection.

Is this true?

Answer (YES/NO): NO